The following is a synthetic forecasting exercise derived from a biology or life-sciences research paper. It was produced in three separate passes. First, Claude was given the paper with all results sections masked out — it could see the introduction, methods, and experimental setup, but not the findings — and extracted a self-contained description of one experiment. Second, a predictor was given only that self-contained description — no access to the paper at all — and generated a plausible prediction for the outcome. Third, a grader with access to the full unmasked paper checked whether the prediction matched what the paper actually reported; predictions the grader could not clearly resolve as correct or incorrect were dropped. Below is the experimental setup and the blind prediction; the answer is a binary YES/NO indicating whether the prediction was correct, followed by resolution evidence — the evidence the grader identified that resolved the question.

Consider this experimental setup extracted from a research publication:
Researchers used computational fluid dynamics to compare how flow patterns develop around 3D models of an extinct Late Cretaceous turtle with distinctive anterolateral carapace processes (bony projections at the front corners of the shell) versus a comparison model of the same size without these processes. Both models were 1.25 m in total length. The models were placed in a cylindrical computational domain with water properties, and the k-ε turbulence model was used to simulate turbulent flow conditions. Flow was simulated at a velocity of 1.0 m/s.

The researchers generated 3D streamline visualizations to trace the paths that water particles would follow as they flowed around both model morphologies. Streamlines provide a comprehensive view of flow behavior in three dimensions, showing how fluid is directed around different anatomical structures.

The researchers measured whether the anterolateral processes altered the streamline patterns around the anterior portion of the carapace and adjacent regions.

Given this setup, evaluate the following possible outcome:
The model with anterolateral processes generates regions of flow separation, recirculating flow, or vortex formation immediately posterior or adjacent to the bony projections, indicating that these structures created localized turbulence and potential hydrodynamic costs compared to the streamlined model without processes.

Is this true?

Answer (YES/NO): NO